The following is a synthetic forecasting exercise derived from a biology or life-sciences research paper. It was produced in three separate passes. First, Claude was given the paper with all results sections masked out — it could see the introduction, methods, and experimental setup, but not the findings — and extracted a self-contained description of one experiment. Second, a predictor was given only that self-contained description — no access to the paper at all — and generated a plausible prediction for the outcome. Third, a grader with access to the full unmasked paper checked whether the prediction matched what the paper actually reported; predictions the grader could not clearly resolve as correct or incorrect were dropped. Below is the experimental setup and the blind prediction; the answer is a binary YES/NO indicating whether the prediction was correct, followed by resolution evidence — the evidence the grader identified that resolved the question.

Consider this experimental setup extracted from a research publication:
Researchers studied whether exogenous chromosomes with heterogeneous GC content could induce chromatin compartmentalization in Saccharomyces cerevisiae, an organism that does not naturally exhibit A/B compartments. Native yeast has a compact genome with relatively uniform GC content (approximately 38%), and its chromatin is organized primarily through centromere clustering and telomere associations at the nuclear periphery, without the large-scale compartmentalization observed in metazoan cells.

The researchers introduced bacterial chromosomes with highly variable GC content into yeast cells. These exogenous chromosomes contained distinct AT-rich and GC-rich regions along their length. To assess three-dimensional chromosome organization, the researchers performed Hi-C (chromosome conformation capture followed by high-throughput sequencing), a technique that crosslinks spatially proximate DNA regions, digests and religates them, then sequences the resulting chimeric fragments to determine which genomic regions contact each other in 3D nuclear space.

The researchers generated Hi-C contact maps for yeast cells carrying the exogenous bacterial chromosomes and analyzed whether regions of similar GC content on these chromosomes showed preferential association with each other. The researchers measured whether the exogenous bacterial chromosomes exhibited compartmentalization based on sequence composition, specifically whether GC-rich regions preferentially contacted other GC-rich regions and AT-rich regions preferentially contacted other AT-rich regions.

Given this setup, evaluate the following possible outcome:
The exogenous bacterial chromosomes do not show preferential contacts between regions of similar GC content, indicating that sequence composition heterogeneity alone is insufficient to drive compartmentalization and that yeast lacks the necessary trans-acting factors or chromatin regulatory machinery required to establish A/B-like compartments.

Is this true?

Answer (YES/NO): NO